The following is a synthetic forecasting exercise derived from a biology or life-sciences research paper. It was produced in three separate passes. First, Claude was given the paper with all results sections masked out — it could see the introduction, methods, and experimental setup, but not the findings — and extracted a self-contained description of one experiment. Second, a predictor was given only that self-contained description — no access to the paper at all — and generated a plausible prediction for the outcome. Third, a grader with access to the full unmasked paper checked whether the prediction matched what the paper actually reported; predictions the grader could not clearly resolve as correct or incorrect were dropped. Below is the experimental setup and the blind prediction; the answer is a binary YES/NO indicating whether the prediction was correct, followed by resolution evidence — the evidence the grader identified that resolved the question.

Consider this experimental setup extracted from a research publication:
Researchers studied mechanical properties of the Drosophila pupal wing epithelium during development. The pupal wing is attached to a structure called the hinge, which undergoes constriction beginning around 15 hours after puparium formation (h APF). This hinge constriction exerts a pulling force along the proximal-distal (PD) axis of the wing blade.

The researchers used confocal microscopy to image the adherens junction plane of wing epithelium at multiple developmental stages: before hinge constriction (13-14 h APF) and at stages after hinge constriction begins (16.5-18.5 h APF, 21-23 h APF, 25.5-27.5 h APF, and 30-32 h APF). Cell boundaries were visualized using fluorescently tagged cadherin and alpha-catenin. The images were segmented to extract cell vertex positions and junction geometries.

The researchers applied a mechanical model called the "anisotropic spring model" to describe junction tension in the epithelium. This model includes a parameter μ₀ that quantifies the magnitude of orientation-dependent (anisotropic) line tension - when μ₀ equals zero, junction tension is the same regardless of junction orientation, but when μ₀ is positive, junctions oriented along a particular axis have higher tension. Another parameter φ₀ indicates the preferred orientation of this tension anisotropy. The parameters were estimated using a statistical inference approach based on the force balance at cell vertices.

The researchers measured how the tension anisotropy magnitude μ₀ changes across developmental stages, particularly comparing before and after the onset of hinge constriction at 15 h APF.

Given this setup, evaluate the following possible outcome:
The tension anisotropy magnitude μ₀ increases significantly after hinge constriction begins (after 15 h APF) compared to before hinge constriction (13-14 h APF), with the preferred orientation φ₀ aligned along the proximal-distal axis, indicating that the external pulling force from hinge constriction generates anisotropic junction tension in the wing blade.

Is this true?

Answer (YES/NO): YES